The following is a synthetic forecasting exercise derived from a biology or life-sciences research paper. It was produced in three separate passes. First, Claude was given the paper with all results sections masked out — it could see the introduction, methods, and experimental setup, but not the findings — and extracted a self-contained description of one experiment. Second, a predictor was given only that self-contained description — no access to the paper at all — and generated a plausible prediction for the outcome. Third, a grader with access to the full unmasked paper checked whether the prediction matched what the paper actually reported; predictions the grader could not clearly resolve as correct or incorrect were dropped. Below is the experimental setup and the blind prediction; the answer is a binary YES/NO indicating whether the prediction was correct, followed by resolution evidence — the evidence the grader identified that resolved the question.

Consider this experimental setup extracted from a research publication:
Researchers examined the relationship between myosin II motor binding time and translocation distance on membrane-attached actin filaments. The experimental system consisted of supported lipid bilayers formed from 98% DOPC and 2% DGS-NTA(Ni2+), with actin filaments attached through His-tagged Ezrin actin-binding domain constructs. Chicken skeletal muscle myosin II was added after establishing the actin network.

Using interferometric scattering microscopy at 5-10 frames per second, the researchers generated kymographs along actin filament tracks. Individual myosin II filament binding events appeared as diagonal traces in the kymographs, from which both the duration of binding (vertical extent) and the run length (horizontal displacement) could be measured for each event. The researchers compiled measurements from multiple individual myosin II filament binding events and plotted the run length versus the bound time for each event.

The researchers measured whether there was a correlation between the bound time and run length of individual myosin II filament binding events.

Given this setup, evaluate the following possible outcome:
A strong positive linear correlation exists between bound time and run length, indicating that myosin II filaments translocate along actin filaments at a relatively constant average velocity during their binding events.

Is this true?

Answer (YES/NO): NO